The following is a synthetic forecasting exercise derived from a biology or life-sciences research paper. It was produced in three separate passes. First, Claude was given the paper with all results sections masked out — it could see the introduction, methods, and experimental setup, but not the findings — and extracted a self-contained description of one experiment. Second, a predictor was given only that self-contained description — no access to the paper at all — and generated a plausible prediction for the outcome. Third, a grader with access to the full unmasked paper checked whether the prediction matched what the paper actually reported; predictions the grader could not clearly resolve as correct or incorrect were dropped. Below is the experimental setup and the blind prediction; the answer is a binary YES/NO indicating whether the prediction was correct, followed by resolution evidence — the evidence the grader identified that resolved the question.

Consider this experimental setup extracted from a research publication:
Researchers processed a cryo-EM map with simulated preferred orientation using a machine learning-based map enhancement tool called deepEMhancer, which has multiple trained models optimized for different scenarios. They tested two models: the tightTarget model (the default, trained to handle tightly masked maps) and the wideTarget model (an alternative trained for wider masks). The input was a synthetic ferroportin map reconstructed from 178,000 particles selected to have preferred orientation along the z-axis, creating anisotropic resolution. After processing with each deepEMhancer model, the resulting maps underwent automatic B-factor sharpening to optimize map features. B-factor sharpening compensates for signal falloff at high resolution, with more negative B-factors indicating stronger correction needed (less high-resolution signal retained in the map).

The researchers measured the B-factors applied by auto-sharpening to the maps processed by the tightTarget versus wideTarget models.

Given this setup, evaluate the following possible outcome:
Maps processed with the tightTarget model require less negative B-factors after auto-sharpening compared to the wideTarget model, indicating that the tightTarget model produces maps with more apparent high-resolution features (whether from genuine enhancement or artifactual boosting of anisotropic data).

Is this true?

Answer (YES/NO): NO